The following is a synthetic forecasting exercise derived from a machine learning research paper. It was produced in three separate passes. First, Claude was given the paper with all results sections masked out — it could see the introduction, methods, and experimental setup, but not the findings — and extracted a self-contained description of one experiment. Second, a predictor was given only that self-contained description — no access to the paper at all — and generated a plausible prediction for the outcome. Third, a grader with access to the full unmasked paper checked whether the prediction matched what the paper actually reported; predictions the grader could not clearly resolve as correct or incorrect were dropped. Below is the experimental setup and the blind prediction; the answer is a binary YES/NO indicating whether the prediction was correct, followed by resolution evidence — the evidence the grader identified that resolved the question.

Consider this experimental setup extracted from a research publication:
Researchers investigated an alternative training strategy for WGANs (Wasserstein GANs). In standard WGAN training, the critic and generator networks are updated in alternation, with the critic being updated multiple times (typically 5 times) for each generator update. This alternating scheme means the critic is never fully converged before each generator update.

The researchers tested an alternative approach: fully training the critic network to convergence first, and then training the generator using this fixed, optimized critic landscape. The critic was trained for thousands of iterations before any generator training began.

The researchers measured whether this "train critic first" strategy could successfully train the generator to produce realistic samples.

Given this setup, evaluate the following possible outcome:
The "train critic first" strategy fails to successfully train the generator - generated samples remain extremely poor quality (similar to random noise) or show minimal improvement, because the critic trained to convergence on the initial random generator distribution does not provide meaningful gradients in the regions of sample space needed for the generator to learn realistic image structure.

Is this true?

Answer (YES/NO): YES